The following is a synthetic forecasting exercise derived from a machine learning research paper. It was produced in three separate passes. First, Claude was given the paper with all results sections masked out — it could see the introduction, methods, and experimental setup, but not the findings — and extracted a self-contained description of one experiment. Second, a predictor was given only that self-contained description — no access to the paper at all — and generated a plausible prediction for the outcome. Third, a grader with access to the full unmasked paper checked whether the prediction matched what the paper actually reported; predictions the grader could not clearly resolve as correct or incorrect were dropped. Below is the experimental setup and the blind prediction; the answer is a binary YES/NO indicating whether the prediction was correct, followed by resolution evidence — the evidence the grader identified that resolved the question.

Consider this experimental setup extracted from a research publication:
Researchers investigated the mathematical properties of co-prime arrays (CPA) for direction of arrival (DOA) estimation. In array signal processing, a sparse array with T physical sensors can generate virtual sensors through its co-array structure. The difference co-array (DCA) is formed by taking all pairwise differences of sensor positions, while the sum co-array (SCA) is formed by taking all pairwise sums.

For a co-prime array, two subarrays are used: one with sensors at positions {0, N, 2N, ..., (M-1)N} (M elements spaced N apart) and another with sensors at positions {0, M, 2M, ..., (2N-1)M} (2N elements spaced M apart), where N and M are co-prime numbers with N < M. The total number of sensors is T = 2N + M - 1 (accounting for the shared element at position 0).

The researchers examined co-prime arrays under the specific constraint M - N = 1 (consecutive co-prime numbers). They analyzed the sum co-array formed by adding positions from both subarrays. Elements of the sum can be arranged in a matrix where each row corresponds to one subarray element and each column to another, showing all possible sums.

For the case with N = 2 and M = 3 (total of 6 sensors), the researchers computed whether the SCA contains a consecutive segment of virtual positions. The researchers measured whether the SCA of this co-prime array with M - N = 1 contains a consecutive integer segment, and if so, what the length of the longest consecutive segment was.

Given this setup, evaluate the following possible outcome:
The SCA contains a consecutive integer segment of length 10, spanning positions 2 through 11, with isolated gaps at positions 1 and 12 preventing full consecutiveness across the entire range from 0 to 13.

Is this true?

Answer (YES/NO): NO